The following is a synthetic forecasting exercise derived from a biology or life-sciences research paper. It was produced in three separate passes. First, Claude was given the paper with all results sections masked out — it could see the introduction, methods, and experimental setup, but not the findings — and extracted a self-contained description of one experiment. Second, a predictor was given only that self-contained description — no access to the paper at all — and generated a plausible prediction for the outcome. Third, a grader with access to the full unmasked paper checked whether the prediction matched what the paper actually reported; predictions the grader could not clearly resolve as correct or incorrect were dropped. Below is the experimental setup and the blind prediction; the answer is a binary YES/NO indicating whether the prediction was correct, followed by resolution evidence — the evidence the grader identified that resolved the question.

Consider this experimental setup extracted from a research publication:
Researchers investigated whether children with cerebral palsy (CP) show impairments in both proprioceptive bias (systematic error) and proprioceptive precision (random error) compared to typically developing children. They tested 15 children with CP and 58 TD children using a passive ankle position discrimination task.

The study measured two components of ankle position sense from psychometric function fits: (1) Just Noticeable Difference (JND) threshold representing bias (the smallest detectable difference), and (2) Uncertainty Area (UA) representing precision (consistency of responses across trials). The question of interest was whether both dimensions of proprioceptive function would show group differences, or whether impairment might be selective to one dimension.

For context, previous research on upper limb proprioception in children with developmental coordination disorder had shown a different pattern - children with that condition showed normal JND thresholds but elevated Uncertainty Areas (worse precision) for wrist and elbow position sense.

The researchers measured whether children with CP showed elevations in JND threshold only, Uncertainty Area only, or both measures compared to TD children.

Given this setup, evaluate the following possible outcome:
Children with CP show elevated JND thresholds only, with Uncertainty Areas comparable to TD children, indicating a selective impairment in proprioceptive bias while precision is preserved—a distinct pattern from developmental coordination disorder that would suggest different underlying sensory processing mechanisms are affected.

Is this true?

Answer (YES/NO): YES